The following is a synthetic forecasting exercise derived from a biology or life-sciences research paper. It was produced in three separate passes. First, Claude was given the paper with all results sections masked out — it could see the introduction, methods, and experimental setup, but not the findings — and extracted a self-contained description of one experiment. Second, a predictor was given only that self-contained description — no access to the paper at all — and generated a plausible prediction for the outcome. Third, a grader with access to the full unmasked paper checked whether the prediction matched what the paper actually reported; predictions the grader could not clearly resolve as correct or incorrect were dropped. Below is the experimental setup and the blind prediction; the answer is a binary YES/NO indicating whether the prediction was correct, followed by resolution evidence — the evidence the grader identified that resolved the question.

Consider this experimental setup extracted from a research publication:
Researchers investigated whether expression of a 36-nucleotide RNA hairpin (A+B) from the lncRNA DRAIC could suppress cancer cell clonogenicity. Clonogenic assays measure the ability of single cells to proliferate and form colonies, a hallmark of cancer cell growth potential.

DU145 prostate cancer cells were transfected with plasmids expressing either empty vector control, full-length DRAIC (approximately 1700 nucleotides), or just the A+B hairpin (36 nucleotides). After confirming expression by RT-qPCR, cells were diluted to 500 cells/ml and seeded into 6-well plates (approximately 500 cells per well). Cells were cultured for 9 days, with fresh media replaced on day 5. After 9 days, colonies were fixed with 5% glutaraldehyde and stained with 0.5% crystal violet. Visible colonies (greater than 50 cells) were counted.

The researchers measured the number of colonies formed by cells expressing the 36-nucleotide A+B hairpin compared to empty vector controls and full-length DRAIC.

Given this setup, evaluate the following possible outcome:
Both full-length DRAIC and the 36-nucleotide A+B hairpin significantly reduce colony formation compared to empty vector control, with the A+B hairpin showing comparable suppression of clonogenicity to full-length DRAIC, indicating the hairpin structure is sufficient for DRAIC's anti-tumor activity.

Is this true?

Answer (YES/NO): YES